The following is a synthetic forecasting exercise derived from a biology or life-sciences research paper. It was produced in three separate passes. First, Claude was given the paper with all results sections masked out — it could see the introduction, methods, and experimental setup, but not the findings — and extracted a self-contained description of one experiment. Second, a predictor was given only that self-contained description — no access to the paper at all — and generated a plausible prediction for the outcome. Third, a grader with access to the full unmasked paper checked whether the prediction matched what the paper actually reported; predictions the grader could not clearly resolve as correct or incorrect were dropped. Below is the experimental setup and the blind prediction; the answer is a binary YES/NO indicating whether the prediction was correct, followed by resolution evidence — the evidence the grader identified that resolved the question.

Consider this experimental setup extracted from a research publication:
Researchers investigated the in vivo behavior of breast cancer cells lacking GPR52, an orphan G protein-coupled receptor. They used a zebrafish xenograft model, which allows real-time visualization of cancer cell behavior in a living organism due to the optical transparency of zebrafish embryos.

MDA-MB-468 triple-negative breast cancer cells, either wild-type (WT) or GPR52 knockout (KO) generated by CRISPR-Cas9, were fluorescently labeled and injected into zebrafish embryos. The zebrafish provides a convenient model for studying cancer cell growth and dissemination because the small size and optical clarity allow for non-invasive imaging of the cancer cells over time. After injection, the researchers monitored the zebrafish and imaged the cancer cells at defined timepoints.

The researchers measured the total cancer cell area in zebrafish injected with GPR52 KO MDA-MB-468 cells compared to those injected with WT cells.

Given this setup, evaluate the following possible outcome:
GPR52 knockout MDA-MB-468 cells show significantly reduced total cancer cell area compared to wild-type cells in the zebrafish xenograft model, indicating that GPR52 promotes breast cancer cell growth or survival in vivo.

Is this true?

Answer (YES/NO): NO